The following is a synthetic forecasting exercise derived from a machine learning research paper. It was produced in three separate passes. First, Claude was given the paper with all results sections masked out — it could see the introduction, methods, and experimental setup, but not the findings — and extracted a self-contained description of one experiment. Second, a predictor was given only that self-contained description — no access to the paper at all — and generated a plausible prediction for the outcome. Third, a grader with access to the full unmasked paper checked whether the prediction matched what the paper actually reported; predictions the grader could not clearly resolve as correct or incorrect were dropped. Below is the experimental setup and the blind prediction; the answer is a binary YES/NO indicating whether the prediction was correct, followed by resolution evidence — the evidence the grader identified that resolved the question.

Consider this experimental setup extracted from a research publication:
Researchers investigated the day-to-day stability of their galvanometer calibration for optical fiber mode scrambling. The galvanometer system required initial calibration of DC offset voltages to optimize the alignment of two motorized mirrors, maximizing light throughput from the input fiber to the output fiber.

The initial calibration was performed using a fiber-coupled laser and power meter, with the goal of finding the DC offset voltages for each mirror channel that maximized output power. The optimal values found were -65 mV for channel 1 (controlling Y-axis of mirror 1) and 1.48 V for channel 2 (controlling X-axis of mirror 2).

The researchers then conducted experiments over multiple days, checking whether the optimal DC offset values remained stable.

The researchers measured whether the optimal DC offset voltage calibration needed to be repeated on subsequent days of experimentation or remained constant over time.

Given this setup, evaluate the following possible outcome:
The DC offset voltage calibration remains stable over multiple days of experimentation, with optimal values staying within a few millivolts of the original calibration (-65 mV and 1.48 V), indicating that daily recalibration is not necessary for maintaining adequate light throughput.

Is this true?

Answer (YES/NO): YES